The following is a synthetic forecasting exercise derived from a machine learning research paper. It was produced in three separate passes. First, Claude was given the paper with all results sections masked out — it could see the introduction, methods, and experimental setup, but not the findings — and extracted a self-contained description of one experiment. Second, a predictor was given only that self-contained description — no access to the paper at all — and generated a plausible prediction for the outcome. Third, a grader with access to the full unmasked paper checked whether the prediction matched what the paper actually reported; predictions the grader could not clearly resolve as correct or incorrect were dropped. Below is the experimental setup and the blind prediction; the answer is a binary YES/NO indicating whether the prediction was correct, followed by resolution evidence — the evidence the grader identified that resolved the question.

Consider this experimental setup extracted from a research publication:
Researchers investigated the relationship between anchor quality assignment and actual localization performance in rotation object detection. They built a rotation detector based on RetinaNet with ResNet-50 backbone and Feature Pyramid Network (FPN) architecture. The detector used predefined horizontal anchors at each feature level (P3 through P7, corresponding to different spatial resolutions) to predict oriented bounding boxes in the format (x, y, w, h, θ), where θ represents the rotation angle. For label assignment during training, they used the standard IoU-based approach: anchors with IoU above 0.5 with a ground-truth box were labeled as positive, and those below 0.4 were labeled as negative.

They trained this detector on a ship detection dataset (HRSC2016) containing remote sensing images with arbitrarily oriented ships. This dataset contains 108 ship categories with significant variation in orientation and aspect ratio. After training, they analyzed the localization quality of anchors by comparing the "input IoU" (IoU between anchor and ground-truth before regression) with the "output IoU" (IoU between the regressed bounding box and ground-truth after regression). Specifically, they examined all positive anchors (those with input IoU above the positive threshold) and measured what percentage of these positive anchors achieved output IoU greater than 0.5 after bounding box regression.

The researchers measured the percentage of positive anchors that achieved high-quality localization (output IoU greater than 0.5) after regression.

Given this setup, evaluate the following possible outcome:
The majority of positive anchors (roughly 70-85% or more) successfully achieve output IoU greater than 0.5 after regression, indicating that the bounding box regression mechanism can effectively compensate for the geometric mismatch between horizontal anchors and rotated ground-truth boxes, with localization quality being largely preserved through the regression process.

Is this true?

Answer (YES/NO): YES